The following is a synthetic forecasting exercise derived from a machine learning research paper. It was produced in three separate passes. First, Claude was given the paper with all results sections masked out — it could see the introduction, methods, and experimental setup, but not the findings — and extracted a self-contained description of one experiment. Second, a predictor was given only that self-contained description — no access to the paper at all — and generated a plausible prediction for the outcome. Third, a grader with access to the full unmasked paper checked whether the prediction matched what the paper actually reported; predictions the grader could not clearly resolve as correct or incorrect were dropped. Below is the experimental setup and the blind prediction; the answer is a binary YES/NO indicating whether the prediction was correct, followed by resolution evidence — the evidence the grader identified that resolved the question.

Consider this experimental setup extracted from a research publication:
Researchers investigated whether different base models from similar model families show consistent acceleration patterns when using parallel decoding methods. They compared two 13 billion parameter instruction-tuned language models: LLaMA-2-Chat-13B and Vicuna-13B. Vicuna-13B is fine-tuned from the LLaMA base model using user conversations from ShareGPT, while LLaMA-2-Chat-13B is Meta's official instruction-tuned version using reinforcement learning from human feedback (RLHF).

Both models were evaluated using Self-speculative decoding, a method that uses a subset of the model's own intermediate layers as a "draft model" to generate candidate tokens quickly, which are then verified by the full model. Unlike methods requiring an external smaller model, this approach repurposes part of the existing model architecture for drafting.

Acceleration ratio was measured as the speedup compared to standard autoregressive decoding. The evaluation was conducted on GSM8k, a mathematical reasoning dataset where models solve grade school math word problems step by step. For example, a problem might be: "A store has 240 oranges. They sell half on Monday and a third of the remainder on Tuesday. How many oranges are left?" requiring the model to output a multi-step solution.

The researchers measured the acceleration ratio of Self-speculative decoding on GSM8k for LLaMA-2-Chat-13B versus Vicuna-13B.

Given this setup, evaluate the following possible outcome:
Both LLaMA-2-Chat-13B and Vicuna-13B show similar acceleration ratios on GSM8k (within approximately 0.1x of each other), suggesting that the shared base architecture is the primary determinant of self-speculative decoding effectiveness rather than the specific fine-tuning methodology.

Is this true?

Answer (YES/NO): YES